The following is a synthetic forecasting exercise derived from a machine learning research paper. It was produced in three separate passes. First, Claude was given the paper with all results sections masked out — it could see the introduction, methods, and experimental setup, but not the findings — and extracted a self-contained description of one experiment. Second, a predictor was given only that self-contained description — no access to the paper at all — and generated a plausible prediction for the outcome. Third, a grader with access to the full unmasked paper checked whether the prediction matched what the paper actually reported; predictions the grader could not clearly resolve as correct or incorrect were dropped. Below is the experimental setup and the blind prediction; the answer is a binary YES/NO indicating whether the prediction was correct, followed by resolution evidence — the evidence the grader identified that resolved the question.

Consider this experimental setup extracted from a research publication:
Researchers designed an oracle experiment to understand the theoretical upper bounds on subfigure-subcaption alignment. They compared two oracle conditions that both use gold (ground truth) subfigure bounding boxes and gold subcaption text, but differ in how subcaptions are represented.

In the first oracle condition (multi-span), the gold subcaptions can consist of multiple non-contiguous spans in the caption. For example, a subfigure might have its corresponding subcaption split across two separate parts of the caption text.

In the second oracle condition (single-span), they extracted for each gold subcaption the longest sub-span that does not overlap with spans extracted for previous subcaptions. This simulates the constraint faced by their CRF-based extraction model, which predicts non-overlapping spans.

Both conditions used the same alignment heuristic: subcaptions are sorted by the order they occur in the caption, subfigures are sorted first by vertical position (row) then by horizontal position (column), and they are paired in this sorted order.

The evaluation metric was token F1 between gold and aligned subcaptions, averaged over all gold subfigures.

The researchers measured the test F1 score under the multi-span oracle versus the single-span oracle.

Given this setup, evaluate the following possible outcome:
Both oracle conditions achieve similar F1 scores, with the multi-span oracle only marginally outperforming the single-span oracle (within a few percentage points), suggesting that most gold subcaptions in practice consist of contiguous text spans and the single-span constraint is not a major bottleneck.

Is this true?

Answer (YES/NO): NO